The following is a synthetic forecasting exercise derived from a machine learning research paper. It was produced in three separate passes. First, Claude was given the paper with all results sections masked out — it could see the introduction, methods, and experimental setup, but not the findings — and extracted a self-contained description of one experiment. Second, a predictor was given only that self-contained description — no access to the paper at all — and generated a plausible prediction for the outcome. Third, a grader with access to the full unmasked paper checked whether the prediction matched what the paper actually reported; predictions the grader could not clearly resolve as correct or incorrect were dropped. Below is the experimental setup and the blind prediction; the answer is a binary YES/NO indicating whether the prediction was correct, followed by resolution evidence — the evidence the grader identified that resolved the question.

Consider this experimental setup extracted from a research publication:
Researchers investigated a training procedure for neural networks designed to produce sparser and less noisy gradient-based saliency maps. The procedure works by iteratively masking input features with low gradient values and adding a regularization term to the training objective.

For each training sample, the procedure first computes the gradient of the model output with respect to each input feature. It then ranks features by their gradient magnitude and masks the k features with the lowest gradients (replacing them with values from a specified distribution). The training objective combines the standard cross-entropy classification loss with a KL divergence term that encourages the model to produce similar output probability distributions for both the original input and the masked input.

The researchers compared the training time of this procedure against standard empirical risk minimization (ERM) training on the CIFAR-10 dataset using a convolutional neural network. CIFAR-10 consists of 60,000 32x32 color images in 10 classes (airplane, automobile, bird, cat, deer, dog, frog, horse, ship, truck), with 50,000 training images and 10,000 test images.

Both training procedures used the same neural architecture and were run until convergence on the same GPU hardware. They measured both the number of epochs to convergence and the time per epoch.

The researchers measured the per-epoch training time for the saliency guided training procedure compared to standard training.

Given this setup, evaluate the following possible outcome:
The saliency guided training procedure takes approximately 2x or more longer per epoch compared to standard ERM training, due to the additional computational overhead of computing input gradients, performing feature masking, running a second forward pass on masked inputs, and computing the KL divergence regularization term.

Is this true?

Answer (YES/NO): YES